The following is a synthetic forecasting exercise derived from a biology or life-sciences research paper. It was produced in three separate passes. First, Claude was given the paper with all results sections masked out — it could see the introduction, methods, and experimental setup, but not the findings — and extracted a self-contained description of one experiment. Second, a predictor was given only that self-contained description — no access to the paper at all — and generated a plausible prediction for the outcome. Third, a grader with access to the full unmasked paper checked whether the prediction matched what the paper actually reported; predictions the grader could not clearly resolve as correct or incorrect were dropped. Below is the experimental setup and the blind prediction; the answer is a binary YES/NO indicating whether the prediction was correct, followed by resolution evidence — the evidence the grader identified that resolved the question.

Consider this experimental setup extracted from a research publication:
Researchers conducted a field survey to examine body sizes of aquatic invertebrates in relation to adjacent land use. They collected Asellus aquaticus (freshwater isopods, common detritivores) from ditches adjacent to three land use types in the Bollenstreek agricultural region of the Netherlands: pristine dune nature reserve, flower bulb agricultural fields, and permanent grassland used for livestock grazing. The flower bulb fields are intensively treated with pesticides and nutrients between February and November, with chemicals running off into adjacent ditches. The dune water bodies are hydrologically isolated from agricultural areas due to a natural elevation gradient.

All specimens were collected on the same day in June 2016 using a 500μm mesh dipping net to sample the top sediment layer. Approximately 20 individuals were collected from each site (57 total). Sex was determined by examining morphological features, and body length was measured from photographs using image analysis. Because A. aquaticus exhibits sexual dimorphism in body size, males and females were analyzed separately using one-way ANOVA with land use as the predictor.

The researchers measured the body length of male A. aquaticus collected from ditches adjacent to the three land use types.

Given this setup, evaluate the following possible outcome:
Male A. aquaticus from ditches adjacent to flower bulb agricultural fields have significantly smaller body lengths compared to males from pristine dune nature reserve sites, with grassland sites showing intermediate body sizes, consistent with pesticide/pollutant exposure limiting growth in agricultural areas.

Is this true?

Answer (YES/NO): NO